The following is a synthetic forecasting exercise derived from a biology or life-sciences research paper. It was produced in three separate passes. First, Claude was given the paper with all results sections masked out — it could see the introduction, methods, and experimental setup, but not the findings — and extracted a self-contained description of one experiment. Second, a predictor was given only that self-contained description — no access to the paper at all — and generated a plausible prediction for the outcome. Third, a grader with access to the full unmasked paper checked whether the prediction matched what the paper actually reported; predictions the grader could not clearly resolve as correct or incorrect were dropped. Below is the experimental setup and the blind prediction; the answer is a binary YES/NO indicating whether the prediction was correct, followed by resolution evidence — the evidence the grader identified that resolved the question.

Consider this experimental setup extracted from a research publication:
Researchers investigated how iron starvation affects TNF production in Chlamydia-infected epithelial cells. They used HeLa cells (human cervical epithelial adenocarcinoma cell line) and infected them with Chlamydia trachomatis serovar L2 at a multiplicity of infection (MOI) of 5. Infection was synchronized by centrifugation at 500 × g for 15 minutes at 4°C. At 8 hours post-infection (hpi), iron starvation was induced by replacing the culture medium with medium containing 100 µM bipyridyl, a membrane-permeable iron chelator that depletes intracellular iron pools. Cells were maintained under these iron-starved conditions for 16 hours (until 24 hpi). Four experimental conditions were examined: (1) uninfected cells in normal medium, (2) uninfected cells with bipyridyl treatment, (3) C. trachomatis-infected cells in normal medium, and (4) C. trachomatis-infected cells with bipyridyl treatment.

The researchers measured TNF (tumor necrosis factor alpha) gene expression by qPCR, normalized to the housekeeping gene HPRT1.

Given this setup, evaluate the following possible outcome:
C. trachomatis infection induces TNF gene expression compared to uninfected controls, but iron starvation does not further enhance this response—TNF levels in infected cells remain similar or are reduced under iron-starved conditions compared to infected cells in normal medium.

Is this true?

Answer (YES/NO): NO